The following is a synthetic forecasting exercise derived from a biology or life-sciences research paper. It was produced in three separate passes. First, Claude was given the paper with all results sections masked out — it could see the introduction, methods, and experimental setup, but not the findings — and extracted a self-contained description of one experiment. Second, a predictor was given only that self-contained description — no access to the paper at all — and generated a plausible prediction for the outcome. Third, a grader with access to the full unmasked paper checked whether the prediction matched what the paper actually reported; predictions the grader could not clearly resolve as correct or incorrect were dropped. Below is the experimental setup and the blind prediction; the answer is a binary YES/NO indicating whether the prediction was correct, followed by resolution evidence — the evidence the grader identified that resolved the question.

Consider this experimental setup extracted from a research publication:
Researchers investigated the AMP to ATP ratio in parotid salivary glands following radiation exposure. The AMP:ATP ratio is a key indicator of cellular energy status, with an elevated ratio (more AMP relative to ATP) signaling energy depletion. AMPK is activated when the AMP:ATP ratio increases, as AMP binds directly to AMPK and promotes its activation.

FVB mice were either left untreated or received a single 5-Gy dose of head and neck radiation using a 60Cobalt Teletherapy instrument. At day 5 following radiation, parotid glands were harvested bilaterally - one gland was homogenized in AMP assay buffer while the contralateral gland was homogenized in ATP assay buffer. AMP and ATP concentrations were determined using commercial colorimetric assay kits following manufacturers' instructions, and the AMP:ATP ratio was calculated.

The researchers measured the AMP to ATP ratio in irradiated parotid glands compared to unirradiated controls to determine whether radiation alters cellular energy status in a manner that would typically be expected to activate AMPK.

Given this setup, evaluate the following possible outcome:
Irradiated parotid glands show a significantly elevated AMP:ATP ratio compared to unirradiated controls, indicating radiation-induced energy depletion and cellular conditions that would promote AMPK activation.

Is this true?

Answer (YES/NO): NO